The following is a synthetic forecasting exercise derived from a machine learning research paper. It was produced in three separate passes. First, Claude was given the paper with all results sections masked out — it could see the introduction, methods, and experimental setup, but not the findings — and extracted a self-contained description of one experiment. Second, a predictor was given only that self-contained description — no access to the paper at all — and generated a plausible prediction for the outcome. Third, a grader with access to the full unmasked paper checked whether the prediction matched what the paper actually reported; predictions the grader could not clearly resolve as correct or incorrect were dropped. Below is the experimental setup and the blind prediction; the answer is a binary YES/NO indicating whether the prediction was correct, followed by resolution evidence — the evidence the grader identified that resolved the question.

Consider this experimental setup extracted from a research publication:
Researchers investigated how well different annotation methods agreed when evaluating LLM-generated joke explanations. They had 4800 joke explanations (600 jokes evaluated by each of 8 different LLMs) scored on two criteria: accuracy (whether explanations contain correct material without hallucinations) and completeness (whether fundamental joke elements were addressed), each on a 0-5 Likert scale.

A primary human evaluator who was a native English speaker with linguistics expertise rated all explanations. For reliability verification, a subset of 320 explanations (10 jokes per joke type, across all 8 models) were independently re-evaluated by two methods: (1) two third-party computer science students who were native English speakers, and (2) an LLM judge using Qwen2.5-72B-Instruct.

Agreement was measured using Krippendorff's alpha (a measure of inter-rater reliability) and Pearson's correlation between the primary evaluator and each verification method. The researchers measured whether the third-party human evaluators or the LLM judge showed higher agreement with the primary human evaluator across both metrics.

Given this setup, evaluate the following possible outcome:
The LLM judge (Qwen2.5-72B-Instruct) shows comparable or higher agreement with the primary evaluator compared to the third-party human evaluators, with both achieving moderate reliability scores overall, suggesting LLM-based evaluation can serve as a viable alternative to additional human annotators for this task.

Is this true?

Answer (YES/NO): NO